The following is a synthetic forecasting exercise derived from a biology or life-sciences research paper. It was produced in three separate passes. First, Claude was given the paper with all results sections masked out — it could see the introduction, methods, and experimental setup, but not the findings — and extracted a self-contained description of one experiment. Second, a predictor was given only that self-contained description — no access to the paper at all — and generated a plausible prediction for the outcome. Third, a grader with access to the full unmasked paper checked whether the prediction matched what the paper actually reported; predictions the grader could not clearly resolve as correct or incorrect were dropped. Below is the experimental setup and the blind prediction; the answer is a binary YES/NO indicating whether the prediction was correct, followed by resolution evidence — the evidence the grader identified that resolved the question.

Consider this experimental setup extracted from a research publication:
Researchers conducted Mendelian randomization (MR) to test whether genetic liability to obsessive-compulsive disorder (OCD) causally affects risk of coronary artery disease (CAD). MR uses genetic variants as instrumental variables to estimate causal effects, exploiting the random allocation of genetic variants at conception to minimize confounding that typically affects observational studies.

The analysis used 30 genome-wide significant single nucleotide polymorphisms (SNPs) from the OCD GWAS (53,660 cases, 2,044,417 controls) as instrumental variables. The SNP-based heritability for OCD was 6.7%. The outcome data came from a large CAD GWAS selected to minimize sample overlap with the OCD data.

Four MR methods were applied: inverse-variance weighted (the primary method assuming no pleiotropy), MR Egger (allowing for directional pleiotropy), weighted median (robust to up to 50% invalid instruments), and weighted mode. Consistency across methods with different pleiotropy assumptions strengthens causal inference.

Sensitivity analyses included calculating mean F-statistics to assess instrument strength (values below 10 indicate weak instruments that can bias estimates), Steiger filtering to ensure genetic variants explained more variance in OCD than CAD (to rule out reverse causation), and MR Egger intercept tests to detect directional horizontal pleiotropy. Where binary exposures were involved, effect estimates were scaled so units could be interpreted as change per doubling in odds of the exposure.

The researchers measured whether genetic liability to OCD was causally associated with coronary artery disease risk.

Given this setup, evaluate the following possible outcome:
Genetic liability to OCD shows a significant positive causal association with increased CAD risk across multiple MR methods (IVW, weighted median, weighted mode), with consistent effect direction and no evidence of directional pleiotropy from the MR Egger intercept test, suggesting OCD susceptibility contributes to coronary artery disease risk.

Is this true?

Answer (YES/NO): NO